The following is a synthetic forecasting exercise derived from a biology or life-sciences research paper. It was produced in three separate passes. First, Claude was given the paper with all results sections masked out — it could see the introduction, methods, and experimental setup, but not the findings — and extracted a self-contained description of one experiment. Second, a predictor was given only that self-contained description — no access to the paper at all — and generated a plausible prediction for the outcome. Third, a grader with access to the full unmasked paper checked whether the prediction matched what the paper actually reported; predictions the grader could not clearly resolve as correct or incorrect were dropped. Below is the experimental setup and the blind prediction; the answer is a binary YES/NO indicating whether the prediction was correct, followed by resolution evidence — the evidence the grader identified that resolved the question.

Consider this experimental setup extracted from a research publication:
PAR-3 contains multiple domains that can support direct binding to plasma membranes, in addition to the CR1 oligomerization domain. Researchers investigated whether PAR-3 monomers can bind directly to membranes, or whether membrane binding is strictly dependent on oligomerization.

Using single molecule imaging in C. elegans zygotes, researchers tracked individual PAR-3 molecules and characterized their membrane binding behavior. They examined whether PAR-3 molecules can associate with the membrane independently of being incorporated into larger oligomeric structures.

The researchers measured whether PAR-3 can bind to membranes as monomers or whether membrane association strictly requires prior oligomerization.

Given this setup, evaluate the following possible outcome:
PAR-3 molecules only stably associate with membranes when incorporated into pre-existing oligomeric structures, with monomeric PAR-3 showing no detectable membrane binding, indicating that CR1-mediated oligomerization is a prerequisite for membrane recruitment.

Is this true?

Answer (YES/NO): NO